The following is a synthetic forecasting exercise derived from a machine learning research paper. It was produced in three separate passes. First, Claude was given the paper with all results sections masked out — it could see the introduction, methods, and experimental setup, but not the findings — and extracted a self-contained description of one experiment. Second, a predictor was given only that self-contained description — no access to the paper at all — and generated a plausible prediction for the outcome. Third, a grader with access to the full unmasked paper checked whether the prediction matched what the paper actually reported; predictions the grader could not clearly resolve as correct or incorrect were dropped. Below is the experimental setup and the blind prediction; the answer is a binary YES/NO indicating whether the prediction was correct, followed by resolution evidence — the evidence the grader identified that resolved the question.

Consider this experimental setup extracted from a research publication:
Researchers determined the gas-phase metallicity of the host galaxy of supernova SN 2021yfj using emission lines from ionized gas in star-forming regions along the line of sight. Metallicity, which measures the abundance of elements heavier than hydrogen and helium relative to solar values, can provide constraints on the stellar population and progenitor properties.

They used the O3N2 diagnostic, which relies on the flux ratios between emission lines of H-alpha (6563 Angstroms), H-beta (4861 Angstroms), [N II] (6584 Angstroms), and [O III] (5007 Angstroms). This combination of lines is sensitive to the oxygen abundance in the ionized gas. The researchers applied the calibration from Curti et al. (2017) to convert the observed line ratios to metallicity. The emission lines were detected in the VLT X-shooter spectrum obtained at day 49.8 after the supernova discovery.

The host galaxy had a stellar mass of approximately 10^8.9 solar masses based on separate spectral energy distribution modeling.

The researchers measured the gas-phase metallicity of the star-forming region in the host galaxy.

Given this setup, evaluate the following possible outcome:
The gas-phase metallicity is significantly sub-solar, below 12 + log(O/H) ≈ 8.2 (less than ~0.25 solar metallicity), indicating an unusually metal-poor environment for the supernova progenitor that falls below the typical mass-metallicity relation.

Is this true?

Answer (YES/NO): NO